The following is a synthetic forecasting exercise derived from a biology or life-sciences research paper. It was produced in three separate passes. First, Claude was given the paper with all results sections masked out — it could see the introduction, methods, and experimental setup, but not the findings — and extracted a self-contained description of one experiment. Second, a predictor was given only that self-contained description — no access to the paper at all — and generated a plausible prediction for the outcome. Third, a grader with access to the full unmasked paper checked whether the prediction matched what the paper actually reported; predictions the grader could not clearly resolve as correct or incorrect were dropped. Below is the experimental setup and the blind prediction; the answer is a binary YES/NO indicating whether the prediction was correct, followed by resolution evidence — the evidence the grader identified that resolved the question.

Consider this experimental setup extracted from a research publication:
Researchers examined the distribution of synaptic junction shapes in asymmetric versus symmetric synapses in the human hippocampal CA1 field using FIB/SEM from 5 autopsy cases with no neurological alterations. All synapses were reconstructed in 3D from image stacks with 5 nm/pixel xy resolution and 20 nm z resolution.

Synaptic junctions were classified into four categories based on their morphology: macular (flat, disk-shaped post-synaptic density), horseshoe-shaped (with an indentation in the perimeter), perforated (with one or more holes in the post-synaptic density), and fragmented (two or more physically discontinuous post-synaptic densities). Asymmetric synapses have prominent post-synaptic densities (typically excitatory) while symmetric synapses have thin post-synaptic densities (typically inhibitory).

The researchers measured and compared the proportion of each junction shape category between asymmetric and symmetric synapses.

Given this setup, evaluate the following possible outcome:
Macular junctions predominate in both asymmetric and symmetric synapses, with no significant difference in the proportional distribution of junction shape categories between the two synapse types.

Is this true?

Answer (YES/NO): NO